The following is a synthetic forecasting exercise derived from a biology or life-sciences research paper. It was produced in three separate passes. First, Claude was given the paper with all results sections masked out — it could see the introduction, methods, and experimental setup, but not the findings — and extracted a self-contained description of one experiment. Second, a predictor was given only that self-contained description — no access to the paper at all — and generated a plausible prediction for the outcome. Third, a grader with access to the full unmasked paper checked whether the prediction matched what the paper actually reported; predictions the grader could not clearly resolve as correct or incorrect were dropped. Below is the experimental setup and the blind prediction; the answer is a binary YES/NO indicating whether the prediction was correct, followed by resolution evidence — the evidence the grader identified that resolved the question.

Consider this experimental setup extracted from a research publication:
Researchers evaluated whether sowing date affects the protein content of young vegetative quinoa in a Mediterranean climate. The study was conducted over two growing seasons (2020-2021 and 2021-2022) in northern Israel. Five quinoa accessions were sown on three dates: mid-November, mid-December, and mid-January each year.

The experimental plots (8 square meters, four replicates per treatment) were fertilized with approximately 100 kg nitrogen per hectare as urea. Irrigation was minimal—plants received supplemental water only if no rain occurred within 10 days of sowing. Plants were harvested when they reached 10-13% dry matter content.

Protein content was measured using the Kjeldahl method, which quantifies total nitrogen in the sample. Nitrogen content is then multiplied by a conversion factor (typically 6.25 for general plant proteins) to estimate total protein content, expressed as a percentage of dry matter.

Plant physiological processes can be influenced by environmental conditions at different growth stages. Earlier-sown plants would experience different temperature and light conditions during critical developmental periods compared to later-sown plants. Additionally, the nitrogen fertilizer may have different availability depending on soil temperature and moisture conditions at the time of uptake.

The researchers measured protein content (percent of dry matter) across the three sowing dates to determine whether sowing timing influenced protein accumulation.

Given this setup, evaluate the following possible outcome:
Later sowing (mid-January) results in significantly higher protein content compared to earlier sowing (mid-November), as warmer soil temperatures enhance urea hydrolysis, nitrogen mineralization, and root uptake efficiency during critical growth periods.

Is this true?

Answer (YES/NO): NO